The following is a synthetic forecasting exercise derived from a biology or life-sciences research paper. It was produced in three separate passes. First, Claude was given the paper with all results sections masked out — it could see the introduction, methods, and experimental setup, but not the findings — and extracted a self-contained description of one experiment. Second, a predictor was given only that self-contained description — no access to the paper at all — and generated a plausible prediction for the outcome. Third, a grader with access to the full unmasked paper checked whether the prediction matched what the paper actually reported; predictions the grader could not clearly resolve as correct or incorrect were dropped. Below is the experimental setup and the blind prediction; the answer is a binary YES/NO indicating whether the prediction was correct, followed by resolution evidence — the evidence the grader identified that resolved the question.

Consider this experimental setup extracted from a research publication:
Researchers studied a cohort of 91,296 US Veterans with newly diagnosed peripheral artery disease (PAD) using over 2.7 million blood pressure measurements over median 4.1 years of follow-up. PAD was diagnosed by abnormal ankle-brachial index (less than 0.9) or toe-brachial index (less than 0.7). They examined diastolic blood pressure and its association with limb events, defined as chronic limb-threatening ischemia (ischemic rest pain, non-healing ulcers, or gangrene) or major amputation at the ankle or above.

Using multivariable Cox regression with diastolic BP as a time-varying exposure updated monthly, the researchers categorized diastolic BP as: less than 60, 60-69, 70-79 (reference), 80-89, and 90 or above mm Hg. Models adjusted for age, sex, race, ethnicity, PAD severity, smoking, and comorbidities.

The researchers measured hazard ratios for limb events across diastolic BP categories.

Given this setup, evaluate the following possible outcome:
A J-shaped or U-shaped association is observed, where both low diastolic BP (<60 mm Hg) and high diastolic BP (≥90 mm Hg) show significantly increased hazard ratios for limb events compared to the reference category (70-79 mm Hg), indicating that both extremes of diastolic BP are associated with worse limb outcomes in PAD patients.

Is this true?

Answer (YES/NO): YES